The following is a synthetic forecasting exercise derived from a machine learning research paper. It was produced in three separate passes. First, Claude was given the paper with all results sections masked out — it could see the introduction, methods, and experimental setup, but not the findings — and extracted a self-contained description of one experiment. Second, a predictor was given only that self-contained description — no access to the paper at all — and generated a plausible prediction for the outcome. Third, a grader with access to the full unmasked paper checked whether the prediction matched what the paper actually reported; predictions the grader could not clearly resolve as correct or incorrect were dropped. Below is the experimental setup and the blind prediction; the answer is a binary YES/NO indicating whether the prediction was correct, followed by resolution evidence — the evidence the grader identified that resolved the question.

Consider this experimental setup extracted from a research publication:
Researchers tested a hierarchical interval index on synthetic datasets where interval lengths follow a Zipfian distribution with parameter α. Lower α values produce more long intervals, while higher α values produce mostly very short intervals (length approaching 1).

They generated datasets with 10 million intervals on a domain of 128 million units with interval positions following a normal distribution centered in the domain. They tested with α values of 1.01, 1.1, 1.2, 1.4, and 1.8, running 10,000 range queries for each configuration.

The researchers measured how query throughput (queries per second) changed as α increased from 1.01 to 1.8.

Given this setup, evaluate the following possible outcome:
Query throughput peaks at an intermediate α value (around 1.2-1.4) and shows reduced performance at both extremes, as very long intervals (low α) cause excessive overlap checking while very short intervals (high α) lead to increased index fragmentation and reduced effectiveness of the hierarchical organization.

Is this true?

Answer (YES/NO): NO